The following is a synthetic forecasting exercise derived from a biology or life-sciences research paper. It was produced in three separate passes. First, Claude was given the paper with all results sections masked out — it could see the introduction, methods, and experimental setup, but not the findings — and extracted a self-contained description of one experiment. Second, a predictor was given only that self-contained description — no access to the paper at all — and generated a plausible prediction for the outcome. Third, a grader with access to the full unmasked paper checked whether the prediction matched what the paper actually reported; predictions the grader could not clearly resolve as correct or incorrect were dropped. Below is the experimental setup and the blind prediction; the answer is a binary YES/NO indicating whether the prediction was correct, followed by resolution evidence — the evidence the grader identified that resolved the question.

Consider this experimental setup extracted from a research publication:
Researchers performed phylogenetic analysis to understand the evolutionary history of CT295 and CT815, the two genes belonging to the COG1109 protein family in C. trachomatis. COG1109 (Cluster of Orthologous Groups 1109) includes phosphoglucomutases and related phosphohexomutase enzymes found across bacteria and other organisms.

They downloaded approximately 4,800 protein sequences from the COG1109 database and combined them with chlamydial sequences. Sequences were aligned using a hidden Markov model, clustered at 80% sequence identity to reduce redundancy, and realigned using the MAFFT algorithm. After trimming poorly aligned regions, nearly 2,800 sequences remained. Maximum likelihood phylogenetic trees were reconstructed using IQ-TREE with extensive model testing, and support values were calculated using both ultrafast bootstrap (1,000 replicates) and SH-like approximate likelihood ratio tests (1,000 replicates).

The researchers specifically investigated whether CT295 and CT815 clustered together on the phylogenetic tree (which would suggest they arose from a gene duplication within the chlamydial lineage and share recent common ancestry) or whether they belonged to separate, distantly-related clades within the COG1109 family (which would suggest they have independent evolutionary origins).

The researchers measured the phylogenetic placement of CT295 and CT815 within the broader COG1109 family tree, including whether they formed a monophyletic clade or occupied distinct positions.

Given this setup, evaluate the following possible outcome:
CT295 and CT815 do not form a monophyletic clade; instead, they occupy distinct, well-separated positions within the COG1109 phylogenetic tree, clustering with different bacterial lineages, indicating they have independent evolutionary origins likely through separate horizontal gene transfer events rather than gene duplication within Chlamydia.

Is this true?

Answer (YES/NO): YES